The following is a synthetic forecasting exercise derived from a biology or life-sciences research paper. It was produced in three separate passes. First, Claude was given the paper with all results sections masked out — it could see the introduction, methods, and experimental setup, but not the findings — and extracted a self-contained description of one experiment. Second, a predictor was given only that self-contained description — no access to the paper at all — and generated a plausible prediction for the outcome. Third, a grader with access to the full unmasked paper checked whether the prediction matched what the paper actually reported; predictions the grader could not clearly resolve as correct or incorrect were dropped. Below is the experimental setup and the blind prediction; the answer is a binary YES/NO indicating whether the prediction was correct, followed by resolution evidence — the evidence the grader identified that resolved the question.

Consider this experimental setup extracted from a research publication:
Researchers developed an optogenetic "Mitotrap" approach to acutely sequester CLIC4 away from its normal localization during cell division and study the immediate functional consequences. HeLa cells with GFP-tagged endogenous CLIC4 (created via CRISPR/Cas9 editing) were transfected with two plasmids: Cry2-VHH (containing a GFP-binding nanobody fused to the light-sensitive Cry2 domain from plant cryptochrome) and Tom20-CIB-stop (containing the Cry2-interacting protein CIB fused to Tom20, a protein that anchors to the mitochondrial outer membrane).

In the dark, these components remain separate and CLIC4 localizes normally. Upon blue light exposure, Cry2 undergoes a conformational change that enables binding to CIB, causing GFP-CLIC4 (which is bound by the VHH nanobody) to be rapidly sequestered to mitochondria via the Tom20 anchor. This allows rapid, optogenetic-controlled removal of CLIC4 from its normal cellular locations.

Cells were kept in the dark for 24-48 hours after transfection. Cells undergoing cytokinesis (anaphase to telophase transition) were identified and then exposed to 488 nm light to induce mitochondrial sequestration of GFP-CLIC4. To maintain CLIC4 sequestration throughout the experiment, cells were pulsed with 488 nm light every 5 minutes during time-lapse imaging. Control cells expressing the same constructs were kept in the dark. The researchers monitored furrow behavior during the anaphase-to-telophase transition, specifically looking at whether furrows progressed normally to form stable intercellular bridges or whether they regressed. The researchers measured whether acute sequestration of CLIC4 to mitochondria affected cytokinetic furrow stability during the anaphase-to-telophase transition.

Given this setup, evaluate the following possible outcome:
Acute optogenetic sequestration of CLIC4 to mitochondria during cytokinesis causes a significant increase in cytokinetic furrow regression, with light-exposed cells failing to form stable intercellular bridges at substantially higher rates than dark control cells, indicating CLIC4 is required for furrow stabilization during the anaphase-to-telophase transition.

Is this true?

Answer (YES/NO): YES